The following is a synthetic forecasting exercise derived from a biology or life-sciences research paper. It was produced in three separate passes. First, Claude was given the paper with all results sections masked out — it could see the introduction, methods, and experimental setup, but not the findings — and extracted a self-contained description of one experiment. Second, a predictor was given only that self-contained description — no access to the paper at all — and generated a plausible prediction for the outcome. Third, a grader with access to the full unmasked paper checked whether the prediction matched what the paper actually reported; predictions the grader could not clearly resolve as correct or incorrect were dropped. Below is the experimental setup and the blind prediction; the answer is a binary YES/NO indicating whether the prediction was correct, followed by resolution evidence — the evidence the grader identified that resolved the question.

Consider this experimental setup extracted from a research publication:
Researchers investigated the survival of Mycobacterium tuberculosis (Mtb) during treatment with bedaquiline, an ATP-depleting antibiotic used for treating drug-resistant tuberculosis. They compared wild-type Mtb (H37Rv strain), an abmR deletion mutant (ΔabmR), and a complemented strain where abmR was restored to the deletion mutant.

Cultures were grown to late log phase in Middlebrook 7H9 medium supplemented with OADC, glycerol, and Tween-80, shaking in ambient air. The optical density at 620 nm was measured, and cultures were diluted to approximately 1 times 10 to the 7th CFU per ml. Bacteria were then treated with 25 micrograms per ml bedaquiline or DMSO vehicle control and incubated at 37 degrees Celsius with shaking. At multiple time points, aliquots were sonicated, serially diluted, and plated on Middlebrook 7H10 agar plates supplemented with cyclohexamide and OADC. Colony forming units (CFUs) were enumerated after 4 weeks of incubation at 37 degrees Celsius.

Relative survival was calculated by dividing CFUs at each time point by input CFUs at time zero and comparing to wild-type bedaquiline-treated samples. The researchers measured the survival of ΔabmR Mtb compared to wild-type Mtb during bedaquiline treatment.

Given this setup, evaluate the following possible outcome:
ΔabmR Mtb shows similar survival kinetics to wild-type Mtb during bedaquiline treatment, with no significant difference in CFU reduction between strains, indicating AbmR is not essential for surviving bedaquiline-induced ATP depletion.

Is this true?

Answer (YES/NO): NO